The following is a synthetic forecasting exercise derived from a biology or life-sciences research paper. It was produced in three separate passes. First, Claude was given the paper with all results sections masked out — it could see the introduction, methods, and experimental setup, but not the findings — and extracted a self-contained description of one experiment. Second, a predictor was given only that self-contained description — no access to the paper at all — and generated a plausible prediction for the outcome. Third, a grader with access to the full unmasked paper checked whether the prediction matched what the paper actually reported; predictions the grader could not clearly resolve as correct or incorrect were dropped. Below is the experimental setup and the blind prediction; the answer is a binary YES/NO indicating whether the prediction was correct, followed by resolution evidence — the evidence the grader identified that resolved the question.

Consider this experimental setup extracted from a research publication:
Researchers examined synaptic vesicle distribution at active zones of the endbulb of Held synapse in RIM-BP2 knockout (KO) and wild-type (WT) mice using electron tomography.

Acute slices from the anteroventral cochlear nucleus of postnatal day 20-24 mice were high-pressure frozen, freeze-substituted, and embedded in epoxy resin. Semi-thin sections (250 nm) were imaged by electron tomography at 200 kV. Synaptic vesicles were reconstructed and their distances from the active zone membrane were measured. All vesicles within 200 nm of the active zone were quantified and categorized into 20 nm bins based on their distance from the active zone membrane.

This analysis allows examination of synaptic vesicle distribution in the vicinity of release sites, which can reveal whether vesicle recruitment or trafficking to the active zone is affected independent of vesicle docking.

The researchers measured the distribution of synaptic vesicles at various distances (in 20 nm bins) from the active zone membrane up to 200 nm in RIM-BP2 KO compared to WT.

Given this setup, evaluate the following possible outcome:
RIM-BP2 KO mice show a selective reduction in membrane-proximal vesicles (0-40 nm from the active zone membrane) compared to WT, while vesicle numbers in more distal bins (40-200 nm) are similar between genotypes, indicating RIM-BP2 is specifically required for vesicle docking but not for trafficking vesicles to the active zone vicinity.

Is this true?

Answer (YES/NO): NO